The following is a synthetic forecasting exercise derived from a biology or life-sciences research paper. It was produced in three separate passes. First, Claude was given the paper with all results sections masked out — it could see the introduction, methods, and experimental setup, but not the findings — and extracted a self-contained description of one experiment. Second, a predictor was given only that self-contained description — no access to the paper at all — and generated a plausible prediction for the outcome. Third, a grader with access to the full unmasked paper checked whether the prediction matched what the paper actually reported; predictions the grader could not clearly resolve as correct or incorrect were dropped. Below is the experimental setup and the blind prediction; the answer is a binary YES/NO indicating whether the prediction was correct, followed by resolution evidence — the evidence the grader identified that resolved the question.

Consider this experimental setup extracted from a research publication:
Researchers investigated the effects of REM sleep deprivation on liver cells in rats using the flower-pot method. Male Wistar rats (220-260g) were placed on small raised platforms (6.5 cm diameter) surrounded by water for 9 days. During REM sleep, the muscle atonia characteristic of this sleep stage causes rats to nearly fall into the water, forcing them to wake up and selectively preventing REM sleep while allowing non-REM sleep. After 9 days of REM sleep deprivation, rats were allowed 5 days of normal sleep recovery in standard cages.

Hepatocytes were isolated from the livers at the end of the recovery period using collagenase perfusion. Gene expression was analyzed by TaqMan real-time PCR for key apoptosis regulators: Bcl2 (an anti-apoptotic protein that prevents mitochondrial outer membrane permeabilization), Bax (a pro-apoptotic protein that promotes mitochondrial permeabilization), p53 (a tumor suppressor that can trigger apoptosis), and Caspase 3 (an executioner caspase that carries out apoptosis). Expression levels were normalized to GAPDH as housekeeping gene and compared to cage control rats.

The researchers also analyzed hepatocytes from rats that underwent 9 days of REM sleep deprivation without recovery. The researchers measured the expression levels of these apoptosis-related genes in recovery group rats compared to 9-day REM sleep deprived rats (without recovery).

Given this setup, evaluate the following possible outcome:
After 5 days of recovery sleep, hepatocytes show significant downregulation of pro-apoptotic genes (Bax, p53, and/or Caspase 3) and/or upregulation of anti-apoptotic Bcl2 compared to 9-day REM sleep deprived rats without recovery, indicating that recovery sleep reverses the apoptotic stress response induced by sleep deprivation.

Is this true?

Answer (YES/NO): YES